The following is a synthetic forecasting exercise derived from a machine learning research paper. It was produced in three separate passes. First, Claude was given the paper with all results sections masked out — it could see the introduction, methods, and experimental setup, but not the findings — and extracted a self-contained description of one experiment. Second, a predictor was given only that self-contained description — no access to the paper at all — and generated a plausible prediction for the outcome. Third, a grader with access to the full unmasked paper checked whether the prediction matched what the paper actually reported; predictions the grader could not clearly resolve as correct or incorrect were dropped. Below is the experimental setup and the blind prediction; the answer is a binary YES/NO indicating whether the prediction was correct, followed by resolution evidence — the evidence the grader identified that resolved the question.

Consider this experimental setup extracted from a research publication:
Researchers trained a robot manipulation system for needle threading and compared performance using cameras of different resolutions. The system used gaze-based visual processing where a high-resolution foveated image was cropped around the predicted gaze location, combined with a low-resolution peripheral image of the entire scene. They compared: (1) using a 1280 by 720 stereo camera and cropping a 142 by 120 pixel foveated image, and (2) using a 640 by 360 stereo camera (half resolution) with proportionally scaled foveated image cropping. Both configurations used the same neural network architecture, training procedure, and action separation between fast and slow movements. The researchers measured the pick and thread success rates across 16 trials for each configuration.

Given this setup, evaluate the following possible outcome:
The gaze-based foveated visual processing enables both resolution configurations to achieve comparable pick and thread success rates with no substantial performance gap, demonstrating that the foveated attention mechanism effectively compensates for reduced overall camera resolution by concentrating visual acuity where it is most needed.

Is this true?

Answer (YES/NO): NO